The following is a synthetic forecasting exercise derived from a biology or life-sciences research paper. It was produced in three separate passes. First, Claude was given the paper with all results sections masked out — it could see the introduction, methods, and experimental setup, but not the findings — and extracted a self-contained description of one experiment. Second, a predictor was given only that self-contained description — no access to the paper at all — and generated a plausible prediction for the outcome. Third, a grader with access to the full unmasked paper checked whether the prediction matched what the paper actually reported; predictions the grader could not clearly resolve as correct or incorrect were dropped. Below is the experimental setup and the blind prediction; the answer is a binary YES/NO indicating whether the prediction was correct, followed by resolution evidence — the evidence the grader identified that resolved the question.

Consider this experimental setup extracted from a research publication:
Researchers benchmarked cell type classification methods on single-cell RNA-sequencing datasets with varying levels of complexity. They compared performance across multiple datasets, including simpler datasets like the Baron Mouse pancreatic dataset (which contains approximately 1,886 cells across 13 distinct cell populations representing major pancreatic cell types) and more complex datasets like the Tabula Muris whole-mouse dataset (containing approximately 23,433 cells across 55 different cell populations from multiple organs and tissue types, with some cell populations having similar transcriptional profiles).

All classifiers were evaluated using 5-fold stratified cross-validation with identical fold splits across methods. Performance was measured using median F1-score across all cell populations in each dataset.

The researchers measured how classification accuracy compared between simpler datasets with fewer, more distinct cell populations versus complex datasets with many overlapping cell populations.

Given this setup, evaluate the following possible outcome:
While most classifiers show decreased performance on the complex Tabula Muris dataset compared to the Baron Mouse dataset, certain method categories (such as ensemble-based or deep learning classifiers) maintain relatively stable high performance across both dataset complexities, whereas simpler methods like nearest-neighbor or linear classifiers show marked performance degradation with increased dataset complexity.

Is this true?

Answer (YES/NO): NO